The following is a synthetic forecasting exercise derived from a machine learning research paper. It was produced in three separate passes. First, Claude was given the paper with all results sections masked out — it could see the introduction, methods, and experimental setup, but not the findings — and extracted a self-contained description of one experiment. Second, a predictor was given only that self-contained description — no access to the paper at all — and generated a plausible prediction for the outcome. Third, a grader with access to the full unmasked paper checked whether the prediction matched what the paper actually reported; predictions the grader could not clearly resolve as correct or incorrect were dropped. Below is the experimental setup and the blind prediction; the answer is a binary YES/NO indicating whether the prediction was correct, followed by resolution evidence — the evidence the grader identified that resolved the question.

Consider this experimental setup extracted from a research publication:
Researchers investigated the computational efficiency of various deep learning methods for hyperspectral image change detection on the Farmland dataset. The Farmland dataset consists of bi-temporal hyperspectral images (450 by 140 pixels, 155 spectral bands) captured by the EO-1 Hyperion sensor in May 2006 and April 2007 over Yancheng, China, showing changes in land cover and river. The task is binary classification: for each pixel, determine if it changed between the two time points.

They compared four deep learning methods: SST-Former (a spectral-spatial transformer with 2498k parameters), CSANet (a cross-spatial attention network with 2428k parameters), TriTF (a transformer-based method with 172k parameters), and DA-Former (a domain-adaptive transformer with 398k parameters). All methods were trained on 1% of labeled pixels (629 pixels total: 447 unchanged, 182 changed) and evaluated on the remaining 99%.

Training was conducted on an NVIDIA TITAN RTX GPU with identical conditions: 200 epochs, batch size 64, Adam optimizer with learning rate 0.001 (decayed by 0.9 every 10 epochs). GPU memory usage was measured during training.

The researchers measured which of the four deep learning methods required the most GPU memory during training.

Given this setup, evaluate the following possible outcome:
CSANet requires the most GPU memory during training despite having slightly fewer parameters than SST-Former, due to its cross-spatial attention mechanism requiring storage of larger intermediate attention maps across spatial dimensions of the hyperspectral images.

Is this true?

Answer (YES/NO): NO